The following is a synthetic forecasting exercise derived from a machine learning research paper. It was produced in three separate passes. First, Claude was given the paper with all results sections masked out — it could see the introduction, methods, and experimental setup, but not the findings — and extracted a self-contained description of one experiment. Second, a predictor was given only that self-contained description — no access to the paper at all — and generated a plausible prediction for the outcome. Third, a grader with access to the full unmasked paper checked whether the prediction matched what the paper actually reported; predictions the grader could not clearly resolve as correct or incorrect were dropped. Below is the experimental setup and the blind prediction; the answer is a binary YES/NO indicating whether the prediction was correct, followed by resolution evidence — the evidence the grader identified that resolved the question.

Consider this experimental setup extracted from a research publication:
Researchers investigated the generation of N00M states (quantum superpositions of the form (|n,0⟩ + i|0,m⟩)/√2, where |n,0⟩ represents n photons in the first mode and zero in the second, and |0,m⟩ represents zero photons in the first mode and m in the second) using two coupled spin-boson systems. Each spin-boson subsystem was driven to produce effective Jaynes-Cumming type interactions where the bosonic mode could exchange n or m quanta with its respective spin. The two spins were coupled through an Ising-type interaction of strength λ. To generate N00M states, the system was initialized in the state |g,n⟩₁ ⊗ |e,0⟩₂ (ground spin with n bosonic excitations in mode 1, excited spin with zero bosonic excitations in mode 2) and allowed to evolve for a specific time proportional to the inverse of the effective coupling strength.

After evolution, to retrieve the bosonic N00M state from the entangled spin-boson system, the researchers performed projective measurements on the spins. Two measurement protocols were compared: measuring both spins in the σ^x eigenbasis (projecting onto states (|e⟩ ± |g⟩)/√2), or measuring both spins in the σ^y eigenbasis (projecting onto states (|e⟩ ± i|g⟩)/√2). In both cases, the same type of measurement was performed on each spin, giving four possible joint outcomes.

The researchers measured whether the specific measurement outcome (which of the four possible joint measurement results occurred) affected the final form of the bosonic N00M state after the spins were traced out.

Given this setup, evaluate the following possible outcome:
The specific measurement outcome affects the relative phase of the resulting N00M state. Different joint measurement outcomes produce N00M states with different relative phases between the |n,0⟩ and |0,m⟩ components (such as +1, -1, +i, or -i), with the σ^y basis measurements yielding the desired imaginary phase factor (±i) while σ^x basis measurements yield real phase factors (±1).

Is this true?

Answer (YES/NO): NO